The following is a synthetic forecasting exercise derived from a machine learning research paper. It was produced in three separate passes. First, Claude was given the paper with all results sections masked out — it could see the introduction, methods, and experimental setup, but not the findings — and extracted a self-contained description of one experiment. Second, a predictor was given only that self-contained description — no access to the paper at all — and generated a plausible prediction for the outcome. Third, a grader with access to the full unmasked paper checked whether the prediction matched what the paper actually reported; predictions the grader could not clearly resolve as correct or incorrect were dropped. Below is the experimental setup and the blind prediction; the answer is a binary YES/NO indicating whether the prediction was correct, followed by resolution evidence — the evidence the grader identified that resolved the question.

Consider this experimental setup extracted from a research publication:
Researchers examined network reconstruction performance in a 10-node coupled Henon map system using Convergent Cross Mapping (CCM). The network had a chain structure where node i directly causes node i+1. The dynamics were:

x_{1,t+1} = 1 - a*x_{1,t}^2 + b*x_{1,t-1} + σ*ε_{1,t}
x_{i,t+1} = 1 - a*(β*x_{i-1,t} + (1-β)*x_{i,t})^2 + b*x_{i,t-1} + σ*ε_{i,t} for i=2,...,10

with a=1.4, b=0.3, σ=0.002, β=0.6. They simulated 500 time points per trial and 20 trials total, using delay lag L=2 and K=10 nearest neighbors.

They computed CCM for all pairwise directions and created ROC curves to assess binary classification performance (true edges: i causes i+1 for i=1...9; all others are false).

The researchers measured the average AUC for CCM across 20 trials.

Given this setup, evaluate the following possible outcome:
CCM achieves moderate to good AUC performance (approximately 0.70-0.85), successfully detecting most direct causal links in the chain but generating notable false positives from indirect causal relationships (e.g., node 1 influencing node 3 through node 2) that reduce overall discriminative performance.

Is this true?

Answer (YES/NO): YES